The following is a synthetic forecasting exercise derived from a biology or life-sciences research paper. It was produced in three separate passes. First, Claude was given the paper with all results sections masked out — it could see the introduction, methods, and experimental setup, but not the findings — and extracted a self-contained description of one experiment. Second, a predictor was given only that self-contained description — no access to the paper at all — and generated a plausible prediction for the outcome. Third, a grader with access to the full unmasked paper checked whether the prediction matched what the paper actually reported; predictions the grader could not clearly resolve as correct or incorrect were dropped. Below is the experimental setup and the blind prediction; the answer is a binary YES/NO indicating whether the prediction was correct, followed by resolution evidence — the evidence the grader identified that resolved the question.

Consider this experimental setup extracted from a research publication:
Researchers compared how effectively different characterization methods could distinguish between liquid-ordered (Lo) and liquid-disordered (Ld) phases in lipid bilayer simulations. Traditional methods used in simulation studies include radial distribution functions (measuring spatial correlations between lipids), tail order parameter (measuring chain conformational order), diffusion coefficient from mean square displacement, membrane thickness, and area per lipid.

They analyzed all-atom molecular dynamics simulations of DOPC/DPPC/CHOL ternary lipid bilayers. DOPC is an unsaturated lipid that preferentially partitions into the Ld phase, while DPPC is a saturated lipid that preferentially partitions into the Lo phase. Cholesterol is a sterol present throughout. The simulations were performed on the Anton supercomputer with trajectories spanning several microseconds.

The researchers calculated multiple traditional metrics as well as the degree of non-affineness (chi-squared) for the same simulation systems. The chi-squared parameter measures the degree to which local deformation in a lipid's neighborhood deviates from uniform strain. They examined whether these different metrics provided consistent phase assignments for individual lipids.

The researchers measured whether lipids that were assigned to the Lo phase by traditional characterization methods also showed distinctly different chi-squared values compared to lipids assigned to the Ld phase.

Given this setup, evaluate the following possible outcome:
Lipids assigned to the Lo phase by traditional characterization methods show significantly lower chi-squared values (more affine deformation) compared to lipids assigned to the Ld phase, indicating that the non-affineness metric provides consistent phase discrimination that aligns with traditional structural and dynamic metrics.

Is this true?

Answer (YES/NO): YES